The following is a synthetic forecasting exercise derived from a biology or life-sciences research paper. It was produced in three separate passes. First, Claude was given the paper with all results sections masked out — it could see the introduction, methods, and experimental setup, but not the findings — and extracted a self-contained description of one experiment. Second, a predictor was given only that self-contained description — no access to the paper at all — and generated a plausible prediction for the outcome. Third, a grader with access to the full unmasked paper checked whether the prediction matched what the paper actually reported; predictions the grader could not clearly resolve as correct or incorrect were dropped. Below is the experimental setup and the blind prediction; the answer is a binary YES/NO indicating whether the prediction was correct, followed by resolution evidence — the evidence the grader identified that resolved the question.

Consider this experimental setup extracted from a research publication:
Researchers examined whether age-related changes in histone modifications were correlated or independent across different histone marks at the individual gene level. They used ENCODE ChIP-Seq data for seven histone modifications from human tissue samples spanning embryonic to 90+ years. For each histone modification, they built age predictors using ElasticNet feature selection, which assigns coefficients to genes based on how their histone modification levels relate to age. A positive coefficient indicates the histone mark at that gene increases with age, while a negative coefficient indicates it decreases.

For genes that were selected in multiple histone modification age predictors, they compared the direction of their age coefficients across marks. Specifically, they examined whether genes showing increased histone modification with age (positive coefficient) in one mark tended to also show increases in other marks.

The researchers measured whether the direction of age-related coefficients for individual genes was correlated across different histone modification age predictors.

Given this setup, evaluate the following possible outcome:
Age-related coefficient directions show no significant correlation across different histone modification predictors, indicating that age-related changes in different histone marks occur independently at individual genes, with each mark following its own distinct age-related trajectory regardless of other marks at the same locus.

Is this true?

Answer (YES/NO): NO